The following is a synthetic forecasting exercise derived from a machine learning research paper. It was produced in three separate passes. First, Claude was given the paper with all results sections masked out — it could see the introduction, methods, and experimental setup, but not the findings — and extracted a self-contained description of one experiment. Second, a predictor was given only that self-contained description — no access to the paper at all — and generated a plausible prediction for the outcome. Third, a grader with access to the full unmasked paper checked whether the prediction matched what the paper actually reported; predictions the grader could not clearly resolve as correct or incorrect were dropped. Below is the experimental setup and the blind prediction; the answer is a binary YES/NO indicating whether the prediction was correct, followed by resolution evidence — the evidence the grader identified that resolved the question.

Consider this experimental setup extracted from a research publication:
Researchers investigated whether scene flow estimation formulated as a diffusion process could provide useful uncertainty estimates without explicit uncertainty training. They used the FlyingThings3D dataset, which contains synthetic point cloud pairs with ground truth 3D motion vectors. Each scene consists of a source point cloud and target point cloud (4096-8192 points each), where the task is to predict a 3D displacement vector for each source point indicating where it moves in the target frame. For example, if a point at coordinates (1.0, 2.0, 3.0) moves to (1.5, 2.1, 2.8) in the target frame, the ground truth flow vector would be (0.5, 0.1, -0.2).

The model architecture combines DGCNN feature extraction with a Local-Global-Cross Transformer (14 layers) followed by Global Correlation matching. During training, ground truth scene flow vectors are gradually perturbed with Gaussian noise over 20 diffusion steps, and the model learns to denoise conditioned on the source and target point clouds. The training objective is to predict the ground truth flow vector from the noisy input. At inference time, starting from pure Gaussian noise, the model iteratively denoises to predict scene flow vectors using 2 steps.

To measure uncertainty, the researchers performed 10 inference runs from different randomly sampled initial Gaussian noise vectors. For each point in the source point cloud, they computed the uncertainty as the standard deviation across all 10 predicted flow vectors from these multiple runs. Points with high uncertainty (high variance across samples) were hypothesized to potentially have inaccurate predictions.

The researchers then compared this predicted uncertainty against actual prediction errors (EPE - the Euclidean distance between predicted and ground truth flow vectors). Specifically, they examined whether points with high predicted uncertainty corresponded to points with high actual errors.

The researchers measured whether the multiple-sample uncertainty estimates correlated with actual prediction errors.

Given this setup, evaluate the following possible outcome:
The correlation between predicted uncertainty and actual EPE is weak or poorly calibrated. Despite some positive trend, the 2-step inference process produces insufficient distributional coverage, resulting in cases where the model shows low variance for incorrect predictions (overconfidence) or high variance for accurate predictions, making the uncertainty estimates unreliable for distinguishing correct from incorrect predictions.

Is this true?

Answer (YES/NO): NO